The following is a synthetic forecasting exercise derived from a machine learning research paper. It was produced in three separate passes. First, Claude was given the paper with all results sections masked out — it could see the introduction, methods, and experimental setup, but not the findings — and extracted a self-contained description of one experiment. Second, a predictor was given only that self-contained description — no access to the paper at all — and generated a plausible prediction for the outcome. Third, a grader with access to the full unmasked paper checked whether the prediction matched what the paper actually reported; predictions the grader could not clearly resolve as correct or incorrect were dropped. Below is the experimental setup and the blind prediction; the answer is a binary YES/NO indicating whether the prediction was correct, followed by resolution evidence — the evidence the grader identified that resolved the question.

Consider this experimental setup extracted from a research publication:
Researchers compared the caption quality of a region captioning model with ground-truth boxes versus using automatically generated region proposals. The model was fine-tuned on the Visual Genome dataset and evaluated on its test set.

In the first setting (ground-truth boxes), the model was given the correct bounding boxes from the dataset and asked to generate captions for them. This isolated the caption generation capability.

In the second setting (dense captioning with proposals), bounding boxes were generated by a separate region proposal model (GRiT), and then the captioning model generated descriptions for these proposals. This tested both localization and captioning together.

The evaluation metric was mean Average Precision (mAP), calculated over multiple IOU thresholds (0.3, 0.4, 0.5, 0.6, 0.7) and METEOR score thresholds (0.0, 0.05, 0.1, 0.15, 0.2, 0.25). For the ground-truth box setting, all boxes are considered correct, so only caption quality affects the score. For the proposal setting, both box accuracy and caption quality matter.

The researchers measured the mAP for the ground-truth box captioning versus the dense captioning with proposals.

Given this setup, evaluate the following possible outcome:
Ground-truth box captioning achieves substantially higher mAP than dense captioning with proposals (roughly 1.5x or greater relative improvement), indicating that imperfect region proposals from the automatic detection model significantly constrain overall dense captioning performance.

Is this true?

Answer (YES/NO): YES